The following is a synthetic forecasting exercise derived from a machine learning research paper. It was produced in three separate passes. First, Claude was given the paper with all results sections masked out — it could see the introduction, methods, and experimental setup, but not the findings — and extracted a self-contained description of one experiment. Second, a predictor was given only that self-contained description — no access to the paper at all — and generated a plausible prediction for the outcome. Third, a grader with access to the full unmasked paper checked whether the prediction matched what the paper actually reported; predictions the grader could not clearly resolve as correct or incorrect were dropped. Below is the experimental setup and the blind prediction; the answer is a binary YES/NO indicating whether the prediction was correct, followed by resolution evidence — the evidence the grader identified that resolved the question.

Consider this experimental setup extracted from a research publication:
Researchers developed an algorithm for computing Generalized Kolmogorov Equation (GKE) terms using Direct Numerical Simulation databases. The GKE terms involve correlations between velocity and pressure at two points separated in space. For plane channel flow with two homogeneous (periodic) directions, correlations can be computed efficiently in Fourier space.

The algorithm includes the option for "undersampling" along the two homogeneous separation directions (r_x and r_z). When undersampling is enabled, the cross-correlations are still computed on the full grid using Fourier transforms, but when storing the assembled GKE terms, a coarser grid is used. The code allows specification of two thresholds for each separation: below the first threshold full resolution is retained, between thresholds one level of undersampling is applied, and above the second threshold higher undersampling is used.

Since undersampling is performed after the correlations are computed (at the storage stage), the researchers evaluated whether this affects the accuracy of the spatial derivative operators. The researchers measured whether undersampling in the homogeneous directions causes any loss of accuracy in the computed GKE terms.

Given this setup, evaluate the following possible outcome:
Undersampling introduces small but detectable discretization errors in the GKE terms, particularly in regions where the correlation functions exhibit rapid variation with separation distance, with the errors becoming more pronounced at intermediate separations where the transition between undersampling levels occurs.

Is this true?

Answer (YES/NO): NO